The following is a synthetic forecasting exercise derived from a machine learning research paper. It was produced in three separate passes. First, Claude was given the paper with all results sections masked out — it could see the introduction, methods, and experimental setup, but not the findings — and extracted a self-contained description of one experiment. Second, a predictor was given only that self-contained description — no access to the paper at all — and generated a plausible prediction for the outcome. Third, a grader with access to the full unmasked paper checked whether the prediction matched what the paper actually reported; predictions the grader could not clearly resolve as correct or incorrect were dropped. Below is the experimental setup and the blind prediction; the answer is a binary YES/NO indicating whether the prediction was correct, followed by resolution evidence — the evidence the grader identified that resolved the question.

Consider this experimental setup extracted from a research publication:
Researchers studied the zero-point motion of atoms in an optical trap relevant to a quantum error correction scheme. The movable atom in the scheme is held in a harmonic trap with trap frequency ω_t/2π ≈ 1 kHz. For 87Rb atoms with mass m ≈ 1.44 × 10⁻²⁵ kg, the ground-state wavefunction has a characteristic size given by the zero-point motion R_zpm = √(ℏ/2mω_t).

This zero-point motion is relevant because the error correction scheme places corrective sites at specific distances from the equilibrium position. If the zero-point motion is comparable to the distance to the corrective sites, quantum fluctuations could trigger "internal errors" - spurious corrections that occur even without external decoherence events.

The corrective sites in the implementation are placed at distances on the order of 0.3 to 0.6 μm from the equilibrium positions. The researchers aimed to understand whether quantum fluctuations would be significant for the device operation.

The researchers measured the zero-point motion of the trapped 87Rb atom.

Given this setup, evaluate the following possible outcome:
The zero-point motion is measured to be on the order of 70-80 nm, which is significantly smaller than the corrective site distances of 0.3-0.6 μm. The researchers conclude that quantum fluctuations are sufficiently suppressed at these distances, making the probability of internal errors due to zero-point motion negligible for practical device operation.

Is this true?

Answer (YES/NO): NO